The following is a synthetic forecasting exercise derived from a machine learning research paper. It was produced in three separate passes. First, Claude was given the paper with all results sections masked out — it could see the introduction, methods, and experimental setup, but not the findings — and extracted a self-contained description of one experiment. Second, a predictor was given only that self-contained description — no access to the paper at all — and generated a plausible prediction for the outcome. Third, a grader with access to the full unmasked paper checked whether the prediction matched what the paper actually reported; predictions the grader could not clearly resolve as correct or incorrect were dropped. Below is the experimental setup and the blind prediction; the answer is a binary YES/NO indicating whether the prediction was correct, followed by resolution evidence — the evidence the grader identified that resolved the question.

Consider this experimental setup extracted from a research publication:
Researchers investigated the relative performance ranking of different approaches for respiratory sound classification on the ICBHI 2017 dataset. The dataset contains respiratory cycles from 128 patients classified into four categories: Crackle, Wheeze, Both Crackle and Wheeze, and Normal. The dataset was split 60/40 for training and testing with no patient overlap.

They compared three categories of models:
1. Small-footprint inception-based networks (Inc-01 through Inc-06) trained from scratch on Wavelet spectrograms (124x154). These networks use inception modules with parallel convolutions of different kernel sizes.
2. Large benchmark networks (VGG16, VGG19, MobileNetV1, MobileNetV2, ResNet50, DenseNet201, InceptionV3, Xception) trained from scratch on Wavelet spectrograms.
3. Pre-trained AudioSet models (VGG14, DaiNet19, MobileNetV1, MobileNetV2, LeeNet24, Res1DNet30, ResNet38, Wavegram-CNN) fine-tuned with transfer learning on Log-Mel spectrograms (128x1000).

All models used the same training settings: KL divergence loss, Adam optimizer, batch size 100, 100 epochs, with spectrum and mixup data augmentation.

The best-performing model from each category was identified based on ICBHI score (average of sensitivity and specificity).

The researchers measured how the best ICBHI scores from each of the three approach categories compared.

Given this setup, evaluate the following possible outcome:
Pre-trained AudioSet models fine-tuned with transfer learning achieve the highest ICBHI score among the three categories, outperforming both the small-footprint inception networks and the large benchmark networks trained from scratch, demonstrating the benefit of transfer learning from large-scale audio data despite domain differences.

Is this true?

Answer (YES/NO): NO